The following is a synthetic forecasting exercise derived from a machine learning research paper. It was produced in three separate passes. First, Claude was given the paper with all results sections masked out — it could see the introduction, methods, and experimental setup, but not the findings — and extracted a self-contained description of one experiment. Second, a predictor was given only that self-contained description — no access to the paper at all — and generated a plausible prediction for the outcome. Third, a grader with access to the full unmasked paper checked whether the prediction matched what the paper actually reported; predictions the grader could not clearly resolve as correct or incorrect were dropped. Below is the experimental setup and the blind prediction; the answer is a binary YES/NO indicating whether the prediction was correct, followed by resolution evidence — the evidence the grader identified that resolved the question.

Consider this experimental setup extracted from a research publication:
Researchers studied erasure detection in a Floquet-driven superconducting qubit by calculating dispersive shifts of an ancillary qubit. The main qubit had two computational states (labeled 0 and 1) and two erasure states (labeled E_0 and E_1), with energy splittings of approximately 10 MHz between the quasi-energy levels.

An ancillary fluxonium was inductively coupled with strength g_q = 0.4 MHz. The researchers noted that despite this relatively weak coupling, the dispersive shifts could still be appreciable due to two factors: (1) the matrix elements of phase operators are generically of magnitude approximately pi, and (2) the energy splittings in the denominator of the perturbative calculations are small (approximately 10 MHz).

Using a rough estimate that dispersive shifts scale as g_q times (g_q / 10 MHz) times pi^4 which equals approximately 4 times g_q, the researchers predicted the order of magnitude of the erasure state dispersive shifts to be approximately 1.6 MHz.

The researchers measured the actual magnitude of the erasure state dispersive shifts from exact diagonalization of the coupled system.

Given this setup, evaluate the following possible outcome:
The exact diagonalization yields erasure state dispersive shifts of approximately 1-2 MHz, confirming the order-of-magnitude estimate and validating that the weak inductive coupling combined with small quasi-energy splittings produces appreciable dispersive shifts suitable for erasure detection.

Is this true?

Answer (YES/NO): YES